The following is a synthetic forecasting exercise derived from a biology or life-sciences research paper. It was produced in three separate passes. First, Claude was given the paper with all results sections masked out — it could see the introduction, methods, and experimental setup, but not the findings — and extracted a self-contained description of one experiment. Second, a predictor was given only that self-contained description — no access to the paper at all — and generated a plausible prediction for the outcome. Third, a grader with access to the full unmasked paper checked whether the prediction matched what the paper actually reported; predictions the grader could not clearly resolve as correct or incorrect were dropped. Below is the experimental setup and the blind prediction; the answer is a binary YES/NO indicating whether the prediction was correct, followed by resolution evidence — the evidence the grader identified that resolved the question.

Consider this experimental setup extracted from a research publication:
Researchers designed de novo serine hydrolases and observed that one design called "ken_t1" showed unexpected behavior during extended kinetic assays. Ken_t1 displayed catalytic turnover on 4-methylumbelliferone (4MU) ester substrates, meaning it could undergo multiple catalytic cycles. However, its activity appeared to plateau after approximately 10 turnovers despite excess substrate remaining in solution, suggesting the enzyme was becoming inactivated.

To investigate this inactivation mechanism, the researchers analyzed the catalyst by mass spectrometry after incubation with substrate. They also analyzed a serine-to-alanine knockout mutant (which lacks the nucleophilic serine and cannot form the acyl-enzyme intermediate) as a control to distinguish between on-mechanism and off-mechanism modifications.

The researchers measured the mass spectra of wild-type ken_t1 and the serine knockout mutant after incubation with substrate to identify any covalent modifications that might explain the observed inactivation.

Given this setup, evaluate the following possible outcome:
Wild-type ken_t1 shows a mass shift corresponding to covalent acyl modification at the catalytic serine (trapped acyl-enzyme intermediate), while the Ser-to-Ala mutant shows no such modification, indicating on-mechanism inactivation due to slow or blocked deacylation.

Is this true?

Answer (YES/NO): NO